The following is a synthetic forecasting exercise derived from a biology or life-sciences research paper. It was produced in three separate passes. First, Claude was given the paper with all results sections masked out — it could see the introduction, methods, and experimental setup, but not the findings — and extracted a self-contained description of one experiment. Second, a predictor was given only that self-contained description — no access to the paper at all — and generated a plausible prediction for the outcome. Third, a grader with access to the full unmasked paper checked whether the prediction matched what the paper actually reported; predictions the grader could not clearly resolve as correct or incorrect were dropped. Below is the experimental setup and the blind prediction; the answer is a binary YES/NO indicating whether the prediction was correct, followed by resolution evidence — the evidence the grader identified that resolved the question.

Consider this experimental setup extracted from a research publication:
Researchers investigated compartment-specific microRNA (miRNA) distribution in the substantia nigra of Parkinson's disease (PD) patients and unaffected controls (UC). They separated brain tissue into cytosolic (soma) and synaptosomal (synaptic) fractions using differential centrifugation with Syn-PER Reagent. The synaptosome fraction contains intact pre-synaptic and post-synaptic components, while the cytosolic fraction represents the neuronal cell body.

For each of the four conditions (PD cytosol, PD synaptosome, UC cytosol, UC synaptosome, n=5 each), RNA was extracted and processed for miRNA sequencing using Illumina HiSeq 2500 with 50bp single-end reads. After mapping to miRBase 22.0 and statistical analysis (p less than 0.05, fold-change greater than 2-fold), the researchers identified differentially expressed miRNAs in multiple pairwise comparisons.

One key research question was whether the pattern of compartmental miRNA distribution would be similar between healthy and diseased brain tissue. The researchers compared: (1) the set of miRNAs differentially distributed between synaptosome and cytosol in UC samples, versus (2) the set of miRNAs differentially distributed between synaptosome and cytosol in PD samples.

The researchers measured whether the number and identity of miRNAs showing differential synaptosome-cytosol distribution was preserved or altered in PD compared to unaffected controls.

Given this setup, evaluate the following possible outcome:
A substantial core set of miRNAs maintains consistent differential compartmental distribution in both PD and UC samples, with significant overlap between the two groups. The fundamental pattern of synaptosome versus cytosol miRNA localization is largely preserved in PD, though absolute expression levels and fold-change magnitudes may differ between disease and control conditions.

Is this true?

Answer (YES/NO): NO